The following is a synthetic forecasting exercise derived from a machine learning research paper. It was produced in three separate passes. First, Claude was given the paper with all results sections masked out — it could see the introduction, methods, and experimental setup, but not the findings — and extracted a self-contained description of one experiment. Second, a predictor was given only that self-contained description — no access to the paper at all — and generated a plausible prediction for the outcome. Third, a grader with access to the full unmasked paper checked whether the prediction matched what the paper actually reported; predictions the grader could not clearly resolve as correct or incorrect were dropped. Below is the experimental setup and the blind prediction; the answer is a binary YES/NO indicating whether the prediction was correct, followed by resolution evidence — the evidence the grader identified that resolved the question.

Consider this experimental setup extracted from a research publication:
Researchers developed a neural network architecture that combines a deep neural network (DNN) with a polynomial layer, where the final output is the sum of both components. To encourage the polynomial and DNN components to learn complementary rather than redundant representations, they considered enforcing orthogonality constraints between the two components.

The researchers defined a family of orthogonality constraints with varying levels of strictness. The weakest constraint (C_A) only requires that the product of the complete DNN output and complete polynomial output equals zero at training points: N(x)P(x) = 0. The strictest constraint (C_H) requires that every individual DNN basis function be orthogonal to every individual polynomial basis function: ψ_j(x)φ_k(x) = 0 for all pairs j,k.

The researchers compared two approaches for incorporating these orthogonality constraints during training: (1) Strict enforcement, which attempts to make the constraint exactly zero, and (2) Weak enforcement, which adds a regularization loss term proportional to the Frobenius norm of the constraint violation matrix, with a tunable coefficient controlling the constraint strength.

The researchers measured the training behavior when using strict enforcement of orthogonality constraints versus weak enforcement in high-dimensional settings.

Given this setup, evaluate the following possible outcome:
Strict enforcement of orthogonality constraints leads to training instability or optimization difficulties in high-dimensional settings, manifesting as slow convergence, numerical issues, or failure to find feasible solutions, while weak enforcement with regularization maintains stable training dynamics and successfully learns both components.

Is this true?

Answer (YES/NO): YES